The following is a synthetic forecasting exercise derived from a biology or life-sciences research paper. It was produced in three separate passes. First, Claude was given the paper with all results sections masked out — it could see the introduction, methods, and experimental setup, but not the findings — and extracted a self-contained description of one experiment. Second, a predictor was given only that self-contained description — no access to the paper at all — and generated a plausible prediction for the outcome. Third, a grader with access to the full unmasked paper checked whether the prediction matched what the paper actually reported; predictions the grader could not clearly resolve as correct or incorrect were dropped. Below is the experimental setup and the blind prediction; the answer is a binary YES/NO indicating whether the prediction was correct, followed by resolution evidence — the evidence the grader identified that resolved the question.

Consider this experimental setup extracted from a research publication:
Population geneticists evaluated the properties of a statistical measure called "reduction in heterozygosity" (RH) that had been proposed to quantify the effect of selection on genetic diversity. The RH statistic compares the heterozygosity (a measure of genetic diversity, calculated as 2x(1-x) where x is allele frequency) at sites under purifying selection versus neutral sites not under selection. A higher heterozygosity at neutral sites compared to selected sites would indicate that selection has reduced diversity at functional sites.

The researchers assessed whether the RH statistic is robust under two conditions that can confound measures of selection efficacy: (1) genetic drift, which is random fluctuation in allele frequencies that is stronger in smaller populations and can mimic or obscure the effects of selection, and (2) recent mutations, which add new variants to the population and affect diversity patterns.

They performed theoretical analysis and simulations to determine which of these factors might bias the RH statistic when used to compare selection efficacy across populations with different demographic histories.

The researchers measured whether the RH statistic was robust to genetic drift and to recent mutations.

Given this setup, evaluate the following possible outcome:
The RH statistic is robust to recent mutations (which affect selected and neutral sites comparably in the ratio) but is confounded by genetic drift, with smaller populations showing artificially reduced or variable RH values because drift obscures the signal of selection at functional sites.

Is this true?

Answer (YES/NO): NO